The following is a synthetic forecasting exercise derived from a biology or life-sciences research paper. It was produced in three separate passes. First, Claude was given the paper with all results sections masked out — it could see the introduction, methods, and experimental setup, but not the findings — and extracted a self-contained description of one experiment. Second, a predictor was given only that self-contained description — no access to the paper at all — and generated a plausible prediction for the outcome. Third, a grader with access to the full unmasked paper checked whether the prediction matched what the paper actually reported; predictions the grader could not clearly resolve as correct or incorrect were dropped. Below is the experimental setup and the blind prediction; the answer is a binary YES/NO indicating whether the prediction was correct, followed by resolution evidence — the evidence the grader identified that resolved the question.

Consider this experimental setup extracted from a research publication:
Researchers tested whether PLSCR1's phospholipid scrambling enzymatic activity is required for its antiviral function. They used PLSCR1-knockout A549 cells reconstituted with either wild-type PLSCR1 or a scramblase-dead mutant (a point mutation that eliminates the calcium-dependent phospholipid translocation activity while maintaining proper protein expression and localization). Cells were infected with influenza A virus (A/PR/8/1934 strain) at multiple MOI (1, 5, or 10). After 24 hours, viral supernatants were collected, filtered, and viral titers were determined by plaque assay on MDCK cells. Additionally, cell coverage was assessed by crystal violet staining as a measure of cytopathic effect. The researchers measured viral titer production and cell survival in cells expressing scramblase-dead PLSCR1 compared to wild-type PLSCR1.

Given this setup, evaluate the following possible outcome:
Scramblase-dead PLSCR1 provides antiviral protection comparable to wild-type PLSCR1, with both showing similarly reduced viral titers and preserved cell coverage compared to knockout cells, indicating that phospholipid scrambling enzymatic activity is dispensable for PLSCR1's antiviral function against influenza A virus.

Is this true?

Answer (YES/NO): YES